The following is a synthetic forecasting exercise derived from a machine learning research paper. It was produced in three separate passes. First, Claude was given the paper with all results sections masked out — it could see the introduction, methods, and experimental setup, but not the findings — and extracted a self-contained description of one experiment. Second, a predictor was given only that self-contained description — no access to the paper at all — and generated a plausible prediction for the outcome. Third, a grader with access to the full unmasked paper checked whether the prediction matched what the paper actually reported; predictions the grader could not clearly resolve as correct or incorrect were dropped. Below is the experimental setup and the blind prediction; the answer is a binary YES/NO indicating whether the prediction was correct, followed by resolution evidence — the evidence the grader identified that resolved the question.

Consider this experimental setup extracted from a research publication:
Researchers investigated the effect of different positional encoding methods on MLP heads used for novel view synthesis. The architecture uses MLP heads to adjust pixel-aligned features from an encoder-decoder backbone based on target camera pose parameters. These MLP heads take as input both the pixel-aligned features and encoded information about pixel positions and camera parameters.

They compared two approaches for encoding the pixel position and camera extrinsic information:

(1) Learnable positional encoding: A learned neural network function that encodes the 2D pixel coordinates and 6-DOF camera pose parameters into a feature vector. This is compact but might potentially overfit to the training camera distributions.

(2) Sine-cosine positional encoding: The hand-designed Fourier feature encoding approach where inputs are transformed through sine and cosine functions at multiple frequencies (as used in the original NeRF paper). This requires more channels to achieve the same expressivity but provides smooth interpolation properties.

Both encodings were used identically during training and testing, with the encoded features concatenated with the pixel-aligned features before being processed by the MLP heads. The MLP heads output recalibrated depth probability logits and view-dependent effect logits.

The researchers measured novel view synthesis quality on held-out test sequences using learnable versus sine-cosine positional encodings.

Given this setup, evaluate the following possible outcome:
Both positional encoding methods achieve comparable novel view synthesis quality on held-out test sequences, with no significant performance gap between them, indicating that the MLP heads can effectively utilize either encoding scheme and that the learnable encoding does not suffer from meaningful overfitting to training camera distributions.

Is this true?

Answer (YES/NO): YES